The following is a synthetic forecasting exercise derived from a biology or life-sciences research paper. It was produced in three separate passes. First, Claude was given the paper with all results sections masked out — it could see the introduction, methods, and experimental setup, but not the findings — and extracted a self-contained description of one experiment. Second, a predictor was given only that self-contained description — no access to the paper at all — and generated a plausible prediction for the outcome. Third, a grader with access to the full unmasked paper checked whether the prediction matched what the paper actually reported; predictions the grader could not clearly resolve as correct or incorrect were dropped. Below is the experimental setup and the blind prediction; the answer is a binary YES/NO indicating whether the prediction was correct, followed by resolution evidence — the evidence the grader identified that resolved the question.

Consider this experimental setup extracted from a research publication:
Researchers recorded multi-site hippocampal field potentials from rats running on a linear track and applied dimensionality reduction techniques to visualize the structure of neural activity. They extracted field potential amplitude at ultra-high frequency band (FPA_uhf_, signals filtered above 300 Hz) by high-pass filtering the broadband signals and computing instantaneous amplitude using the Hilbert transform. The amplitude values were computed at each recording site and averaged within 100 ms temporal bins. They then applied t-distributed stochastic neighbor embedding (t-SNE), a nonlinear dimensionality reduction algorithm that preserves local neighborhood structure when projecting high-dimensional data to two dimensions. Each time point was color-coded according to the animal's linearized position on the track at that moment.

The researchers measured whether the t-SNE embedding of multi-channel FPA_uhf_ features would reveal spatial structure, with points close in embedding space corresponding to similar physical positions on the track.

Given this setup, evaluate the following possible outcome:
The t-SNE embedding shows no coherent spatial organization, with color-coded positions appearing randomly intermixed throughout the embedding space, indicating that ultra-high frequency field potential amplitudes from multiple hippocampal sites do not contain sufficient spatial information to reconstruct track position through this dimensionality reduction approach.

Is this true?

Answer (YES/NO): NO